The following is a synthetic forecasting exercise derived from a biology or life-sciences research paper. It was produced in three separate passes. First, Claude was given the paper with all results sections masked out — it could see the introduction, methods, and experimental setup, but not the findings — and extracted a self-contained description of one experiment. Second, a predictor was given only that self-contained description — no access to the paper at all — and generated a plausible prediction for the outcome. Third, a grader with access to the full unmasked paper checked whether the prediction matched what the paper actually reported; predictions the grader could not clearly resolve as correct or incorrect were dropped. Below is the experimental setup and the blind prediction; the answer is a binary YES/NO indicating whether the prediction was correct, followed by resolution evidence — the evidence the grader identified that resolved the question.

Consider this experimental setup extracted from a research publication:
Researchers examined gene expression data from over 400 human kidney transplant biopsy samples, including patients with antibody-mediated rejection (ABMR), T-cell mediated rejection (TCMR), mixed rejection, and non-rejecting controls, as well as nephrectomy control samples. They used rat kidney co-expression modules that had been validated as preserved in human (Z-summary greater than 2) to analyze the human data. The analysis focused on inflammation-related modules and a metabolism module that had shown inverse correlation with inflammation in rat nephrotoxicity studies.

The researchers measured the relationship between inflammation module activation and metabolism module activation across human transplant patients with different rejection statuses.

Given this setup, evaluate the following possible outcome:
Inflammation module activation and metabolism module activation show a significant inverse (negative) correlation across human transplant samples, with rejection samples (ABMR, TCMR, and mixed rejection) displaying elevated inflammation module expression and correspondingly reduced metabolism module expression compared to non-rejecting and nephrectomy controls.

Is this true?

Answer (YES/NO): YES